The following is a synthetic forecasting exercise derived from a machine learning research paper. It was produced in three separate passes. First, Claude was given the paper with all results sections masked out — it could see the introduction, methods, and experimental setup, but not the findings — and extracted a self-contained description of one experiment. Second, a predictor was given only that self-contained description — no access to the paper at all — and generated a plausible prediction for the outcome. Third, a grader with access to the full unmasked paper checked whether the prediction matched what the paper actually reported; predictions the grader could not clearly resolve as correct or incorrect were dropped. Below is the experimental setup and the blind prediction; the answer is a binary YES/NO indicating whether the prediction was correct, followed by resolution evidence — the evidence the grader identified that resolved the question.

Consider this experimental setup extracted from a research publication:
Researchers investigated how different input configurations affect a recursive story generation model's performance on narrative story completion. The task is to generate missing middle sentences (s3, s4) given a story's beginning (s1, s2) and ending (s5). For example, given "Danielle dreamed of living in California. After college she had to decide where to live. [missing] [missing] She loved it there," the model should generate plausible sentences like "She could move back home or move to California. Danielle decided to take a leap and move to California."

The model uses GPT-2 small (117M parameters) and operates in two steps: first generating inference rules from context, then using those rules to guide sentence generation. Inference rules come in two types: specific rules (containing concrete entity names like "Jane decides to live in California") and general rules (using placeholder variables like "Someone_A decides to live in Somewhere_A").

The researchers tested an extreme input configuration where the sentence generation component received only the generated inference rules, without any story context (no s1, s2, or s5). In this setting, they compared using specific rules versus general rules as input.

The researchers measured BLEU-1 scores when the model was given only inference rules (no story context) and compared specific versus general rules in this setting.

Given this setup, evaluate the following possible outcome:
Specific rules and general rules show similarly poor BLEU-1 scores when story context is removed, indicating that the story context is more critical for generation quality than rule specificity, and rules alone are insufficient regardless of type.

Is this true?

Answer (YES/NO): NO